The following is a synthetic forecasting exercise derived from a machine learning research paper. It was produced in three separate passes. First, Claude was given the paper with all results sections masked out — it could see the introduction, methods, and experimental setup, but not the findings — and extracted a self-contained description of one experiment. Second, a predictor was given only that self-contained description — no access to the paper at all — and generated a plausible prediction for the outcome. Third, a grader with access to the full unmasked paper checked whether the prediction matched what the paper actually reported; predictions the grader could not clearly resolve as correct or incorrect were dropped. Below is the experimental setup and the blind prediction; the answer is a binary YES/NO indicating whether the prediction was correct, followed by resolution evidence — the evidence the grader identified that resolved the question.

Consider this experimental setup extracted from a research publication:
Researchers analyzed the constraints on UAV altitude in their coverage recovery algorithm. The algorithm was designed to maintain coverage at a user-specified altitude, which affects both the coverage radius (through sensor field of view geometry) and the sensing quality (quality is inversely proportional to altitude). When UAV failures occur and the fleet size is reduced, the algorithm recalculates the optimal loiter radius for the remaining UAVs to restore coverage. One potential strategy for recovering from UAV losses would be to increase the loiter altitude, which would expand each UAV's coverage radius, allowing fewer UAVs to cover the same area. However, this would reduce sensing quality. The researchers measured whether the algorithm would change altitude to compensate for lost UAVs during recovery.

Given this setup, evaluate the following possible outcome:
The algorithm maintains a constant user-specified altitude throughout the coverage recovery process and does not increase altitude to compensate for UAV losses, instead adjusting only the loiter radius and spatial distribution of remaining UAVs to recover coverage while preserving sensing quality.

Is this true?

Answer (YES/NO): YES